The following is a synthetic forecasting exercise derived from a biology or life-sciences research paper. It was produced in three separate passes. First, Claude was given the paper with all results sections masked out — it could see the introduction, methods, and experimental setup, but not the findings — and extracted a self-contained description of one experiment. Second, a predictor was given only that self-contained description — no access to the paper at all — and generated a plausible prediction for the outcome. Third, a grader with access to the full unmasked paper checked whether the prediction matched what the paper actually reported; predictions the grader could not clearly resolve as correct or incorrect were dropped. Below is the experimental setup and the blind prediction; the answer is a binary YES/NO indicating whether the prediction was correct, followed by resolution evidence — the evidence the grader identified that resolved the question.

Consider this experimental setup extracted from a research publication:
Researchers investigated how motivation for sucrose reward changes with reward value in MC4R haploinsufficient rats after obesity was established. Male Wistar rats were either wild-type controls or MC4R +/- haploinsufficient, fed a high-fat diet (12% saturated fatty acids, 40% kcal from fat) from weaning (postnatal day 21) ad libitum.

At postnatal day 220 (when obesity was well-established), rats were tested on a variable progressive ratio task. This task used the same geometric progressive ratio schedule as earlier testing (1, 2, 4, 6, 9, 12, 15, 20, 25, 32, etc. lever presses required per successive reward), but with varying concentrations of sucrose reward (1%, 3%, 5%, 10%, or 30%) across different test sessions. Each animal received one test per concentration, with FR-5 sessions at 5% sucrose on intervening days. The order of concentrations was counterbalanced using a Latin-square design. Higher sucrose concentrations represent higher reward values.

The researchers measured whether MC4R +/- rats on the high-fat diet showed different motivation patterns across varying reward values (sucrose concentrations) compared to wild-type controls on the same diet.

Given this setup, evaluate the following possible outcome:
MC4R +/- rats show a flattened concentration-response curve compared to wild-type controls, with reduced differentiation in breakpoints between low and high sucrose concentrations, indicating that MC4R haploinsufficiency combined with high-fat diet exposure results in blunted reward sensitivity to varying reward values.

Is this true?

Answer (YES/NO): NO